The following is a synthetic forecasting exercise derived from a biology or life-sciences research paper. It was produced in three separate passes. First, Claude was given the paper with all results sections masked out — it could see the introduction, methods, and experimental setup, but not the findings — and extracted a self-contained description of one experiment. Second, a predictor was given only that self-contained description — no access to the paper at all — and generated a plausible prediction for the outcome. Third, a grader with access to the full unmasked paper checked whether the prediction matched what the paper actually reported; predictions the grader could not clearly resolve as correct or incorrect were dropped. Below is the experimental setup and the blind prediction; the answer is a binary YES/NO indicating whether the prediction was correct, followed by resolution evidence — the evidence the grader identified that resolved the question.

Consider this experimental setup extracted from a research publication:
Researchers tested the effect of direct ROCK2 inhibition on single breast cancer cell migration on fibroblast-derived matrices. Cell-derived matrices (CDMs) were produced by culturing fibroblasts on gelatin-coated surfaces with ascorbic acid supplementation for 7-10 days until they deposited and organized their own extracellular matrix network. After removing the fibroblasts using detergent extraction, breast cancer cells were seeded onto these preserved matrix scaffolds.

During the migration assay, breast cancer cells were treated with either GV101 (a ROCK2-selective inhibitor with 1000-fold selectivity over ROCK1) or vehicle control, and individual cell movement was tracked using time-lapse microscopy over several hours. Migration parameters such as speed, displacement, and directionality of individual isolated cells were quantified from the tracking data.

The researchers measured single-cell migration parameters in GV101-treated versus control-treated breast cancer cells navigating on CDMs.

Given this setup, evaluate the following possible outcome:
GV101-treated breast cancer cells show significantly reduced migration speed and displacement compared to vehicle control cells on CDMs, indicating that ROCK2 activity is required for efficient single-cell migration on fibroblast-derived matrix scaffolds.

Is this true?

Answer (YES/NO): YES